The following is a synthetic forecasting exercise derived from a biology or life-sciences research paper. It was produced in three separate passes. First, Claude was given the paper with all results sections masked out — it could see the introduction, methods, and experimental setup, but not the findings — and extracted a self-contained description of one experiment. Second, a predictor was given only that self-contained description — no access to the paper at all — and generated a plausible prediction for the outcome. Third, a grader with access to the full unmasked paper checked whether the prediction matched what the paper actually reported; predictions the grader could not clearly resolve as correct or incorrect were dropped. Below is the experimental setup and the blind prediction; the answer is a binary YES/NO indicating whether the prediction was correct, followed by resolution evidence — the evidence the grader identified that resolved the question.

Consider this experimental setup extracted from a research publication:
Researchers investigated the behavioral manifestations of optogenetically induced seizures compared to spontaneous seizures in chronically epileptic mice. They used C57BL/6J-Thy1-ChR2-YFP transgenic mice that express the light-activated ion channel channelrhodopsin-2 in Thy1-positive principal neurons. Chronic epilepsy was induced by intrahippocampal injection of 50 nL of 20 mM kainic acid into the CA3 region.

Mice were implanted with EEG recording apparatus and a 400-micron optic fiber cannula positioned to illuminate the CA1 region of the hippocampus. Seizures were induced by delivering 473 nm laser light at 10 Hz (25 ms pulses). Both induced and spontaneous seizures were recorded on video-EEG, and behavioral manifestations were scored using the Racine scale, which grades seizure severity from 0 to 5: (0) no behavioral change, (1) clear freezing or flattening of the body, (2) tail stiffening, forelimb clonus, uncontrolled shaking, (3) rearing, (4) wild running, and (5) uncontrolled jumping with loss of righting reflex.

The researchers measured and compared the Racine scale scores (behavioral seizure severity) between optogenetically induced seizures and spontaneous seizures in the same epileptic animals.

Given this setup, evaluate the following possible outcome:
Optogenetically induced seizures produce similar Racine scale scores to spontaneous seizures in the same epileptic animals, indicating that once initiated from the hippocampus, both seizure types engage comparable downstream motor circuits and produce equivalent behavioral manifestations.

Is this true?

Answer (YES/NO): YES